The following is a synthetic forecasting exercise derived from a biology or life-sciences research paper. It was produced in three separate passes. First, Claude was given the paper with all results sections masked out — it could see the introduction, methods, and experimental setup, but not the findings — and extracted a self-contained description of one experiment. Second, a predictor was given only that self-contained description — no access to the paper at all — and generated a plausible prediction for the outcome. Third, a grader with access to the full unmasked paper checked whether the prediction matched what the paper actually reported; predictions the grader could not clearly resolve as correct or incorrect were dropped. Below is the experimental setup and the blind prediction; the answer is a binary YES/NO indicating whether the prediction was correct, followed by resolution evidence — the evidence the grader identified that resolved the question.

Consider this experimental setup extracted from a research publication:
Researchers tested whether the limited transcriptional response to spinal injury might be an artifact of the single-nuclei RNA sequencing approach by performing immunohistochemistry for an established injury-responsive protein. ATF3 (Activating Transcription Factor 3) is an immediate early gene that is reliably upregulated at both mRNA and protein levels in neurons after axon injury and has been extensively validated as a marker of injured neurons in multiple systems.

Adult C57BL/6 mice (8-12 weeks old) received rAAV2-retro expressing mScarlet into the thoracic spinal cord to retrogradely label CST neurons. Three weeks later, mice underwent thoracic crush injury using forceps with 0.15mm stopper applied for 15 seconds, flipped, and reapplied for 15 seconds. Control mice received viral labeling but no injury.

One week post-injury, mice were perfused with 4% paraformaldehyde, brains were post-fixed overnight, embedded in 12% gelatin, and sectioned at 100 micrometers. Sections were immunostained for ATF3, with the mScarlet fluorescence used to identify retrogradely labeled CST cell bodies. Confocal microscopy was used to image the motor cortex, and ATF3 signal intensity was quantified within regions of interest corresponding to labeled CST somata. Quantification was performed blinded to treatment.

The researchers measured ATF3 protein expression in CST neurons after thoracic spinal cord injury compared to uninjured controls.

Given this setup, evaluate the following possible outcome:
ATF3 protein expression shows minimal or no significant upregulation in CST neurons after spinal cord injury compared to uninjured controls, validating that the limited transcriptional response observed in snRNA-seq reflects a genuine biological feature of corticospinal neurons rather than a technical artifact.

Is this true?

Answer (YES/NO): YES